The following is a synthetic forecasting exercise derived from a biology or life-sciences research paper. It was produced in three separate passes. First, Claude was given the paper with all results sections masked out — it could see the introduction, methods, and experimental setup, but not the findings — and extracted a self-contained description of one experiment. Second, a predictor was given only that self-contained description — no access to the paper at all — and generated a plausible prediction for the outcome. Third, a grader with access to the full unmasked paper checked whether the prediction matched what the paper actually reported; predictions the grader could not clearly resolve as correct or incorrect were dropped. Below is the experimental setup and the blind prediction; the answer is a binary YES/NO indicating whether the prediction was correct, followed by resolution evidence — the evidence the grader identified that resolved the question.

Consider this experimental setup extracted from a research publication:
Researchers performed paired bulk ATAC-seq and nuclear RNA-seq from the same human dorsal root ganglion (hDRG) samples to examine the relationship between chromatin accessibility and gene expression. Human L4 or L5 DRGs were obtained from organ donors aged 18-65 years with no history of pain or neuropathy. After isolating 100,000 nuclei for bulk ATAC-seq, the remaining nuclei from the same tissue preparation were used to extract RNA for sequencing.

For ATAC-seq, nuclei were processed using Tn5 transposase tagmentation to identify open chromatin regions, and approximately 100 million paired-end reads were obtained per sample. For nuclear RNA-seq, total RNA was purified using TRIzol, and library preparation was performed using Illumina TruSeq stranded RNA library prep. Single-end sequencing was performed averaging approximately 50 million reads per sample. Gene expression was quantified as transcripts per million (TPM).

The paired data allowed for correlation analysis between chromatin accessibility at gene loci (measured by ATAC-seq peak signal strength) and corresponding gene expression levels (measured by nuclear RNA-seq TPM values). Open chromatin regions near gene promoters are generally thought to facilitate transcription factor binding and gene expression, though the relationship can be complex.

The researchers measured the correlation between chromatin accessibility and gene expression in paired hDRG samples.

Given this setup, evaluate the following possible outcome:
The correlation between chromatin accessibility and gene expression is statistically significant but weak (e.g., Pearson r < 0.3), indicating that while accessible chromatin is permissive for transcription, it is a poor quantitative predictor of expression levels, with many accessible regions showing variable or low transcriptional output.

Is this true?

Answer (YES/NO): YES